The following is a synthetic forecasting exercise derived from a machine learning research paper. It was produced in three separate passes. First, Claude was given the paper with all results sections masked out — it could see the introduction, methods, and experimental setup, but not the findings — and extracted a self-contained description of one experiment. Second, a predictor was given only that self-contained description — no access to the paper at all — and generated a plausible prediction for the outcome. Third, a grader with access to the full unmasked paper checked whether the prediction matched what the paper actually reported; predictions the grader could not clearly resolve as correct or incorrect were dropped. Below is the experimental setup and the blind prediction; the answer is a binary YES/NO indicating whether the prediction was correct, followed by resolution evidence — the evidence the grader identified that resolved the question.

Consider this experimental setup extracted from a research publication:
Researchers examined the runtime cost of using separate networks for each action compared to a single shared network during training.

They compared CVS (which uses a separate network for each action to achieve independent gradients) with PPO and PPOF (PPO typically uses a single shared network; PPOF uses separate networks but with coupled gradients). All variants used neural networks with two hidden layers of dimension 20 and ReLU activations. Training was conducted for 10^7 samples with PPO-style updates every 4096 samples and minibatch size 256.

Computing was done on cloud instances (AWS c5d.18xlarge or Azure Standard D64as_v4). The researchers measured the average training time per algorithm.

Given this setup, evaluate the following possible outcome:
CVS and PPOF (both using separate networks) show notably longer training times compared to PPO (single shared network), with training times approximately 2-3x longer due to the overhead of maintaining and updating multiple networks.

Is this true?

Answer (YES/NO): NO